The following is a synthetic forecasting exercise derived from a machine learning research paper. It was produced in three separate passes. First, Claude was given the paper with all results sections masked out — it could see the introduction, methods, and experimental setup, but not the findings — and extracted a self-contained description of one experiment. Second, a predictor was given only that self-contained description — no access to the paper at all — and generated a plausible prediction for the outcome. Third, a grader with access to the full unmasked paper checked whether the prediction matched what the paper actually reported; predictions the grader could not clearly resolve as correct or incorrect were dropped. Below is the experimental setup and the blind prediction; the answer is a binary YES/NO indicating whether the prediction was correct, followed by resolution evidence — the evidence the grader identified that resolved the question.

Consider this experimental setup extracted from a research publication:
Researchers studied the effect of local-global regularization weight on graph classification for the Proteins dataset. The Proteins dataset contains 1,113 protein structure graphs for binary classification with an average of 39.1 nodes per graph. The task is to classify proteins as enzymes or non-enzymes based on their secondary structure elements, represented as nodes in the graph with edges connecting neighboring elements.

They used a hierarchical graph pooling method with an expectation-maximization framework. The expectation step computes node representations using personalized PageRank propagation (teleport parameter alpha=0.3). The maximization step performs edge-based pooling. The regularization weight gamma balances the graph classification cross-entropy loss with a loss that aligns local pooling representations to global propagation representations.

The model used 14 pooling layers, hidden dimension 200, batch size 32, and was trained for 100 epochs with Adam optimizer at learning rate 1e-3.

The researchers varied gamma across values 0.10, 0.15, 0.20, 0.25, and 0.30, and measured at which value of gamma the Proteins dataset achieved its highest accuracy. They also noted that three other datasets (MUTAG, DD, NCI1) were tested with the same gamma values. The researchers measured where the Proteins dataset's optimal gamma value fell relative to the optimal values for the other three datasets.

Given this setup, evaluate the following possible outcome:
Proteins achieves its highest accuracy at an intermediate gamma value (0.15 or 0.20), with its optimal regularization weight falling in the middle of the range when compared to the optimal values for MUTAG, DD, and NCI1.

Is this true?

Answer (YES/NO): NO